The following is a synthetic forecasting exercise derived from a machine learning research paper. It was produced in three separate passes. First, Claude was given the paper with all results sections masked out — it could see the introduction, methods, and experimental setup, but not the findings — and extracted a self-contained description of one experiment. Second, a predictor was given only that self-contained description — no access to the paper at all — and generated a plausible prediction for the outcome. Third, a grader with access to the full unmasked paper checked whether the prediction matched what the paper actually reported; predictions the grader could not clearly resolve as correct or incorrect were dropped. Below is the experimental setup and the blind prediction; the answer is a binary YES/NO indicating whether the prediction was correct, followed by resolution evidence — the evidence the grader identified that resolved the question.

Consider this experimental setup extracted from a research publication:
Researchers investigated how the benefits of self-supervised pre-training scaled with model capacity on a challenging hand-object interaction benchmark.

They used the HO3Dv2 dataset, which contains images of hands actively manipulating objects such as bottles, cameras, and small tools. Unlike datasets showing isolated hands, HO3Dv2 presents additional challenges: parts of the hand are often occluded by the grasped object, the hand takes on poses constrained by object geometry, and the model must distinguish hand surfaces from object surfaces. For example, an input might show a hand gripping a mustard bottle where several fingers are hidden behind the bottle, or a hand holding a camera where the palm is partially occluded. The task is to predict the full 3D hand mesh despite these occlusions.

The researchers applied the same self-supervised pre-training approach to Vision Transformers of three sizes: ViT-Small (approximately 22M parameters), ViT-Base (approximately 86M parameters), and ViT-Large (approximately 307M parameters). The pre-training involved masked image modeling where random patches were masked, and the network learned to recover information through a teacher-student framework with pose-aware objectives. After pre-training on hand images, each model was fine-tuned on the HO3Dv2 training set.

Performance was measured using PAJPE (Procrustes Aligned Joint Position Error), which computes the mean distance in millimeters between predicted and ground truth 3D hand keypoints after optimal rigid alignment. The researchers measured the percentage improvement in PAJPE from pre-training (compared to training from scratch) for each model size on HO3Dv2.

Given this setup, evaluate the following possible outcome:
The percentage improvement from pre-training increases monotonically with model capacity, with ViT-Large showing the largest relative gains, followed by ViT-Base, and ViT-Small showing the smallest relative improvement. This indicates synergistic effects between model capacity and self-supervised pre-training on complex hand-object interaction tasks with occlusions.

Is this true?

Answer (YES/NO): YES